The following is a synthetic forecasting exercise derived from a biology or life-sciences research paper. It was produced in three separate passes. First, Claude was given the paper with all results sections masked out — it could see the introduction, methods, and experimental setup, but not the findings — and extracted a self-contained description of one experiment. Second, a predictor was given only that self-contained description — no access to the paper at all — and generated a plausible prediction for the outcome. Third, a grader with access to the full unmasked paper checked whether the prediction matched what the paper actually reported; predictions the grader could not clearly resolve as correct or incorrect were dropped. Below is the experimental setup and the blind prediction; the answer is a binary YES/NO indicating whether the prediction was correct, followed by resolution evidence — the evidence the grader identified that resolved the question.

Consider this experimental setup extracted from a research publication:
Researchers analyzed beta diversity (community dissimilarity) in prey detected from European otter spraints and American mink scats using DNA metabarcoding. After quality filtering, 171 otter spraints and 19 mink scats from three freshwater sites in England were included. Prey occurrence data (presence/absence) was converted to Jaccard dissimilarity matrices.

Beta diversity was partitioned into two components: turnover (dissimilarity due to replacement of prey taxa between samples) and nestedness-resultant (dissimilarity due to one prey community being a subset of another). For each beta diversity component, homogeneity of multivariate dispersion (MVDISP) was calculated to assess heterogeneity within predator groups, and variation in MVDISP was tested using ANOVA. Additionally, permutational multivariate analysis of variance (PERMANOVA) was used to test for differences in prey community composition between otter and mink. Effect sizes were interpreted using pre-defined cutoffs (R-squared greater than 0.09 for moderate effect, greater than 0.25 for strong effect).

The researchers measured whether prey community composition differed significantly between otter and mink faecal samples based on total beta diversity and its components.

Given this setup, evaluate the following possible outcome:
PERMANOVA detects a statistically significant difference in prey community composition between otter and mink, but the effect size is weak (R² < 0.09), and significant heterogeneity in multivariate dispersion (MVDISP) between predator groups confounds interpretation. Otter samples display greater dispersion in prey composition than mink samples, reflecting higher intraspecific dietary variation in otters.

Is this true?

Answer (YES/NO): NO